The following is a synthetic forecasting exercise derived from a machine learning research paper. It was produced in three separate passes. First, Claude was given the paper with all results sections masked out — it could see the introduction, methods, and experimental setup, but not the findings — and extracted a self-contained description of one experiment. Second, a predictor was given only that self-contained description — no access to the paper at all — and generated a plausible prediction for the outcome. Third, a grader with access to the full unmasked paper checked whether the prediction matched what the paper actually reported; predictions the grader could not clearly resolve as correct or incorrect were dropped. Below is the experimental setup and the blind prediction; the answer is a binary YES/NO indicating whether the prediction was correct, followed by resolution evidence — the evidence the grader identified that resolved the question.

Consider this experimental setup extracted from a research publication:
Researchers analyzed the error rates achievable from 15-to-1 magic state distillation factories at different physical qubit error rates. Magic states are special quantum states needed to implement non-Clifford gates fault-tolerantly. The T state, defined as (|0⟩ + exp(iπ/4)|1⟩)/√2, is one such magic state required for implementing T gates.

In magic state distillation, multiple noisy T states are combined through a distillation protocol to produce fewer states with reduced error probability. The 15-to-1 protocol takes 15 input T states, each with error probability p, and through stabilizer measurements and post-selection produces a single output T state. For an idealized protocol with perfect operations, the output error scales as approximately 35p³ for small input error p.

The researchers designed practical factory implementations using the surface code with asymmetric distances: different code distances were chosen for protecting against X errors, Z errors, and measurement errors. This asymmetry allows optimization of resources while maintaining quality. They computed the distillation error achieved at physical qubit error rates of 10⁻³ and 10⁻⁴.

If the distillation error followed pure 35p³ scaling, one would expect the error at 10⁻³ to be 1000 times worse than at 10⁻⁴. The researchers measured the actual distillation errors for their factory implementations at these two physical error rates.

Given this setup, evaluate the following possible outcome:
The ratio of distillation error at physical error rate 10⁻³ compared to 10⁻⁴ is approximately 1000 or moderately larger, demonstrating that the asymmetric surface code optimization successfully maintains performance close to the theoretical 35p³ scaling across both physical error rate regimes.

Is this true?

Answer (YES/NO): NO